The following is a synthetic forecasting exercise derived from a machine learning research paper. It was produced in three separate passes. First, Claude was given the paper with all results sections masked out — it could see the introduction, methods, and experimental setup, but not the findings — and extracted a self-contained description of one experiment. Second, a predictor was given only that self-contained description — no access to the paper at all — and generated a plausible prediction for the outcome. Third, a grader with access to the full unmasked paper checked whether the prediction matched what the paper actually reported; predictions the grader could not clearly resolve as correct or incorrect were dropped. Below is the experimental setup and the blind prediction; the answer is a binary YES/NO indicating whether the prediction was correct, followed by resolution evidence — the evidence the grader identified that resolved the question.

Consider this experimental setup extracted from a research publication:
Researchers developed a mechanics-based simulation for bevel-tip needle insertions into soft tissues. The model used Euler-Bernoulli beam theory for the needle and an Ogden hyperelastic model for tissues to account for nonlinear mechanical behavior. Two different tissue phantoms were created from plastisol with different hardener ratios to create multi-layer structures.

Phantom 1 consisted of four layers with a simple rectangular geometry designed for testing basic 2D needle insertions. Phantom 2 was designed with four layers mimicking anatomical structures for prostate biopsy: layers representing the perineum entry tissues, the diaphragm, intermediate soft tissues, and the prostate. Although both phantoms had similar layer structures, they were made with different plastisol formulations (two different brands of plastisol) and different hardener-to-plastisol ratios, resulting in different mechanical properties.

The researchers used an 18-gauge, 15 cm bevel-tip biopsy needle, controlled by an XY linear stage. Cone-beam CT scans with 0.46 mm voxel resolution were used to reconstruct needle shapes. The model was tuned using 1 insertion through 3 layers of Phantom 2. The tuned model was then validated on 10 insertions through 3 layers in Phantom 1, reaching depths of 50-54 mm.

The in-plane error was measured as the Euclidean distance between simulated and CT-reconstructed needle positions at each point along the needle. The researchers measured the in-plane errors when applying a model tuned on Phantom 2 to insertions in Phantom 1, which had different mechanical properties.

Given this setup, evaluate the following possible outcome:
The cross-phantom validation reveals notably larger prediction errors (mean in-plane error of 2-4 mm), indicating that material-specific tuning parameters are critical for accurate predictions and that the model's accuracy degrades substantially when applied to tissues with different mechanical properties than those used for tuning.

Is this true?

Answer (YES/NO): NO